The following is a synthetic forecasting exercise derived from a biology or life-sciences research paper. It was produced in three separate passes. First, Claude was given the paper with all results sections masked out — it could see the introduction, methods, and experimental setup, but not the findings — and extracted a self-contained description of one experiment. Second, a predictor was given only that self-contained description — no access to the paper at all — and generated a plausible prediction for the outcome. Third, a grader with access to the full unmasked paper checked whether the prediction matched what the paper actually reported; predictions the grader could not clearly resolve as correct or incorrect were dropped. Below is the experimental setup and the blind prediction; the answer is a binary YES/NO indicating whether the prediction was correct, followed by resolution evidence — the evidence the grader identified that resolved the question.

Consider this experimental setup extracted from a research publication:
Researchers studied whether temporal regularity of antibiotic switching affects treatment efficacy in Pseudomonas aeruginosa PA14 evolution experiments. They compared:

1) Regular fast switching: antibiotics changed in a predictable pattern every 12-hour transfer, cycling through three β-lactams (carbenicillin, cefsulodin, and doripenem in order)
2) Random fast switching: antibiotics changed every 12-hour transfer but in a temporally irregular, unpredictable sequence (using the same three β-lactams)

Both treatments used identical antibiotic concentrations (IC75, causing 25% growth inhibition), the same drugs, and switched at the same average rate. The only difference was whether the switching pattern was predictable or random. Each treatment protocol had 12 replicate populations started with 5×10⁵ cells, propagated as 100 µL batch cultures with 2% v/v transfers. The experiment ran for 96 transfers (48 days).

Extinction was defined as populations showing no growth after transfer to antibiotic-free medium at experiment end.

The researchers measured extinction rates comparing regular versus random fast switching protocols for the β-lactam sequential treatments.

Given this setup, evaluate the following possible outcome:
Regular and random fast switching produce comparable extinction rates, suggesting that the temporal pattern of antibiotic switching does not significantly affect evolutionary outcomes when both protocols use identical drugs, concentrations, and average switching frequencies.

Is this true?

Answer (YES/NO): NO